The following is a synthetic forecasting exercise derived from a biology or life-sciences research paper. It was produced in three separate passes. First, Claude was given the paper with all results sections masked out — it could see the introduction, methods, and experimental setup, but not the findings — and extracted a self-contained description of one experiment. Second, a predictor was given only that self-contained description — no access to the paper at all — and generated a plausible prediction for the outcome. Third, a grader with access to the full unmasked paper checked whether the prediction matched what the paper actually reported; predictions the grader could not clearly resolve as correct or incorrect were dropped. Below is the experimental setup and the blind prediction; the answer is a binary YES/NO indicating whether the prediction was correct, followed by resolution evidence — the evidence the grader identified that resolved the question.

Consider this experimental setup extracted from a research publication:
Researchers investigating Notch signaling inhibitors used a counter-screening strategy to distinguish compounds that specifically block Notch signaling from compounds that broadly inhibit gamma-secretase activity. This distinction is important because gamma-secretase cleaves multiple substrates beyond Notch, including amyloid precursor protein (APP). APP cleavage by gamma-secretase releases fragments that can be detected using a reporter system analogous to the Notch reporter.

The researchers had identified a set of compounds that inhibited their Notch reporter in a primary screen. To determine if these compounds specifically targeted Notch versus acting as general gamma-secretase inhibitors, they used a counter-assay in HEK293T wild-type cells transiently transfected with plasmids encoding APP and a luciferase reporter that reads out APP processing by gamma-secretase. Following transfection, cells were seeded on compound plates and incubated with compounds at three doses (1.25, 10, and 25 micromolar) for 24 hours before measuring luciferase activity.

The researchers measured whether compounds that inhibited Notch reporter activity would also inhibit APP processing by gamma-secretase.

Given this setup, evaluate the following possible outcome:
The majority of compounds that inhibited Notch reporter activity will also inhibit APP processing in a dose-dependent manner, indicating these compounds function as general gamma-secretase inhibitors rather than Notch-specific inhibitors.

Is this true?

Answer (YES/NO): NO